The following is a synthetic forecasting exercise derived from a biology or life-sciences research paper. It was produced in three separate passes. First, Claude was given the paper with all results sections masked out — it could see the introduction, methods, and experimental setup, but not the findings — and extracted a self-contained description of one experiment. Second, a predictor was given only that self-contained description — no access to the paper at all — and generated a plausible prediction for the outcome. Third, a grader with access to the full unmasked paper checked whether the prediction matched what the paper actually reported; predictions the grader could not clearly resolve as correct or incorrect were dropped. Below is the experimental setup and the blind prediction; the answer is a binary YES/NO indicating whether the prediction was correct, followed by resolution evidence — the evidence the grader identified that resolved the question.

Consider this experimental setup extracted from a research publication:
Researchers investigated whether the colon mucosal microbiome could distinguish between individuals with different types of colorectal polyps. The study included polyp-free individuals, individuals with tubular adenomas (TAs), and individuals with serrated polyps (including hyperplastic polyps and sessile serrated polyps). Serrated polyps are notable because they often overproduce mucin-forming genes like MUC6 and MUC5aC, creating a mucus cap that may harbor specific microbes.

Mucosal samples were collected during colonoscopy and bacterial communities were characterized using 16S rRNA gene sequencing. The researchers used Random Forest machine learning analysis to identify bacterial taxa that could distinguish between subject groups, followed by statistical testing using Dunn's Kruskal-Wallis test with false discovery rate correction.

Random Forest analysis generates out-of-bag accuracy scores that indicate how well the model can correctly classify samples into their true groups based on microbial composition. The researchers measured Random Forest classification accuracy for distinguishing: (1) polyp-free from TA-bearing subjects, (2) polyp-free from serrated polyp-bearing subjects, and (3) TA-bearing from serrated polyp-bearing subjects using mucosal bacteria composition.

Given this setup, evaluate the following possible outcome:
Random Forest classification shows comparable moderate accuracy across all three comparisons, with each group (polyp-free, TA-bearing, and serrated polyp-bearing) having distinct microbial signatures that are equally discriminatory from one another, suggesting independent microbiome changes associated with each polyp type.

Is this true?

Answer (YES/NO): NO